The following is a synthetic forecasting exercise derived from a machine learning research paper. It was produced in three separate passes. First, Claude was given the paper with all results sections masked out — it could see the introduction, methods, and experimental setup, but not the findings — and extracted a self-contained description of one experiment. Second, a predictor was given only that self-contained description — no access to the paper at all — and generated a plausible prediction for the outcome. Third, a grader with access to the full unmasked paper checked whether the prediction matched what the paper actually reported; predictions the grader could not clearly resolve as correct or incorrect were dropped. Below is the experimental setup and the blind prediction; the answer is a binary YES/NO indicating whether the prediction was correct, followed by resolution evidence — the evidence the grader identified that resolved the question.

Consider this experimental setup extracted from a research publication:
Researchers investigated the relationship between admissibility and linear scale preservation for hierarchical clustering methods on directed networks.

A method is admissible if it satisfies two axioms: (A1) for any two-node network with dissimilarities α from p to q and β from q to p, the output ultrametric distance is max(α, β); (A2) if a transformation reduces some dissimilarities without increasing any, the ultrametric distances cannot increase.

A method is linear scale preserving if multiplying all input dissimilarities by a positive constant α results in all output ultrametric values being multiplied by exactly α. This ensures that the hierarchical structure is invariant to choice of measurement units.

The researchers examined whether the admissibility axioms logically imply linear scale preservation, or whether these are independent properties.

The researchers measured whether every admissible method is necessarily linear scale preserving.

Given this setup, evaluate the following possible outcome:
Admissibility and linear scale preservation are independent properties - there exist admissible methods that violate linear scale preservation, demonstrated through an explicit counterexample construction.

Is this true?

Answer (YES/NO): YES